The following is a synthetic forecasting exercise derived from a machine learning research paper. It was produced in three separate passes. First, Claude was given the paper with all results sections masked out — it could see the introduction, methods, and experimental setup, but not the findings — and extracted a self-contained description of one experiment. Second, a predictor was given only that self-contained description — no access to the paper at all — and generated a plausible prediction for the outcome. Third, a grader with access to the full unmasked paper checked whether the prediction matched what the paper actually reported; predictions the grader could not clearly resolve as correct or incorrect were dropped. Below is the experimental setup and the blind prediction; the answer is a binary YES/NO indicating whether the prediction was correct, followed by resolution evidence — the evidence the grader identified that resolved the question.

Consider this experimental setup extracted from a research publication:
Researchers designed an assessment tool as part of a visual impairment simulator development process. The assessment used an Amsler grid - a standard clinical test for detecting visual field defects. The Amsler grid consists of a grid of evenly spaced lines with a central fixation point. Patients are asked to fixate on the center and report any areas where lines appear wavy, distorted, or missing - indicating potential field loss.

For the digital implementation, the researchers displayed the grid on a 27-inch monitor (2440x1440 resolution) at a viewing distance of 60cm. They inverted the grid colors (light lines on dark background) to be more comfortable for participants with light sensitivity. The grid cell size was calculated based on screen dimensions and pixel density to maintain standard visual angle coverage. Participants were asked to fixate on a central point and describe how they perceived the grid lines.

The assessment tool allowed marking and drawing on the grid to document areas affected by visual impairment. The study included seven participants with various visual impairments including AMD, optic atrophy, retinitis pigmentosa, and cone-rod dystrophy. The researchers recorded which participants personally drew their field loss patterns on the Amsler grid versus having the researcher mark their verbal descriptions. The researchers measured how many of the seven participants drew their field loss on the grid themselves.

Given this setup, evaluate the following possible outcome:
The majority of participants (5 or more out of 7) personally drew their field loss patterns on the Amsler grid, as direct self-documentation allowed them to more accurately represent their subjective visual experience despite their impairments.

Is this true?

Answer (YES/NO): NO